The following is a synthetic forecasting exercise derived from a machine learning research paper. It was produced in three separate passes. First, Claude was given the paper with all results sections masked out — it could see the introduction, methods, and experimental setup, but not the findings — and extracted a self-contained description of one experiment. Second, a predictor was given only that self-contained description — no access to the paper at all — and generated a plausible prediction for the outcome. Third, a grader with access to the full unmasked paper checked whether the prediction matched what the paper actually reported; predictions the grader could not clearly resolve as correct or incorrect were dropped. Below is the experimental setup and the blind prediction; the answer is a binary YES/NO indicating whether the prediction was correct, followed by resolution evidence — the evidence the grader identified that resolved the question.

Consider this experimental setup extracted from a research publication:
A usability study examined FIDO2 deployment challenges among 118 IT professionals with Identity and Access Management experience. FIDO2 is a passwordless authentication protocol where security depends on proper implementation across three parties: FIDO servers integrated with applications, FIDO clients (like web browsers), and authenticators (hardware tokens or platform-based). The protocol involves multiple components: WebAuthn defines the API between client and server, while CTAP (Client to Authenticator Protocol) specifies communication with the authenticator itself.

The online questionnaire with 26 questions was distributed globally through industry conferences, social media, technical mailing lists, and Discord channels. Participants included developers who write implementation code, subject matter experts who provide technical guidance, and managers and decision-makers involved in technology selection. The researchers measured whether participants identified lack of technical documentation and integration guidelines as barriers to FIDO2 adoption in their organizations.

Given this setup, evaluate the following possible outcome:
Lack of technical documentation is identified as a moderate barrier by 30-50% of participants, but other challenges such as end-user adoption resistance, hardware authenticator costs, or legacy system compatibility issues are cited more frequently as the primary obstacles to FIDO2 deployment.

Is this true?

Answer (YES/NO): NO